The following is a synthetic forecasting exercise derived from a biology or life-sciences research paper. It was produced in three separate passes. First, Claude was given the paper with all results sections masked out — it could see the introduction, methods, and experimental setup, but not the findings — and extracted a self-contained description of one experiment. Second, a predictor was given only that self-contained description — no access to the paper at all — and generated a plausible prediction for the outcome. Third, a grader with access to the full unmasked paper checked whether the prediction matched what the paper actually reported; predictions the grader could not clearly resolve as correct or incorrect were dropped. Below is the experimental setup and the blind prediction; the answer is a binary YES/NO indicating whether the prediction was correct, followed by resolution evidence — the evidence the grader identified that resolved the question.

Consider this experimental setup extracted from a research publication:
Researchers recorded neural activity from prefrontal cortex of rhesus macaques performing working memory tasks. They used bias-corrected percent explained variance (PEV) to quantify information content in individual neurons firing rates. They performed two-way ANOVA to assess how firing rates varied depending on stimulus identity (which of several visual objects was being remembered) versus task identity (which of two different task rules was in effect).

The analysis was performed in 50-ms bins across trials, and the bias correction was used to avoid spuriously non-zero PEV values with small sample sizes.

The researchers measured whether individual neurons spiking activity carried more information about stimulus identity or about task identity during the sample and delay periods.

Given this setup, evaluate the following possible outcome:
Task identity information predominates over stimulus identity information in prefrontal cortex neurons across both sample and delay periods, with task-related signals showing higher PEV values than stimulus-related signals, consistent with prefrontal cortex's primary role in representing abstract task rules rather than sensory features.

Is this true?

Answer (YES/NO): NO